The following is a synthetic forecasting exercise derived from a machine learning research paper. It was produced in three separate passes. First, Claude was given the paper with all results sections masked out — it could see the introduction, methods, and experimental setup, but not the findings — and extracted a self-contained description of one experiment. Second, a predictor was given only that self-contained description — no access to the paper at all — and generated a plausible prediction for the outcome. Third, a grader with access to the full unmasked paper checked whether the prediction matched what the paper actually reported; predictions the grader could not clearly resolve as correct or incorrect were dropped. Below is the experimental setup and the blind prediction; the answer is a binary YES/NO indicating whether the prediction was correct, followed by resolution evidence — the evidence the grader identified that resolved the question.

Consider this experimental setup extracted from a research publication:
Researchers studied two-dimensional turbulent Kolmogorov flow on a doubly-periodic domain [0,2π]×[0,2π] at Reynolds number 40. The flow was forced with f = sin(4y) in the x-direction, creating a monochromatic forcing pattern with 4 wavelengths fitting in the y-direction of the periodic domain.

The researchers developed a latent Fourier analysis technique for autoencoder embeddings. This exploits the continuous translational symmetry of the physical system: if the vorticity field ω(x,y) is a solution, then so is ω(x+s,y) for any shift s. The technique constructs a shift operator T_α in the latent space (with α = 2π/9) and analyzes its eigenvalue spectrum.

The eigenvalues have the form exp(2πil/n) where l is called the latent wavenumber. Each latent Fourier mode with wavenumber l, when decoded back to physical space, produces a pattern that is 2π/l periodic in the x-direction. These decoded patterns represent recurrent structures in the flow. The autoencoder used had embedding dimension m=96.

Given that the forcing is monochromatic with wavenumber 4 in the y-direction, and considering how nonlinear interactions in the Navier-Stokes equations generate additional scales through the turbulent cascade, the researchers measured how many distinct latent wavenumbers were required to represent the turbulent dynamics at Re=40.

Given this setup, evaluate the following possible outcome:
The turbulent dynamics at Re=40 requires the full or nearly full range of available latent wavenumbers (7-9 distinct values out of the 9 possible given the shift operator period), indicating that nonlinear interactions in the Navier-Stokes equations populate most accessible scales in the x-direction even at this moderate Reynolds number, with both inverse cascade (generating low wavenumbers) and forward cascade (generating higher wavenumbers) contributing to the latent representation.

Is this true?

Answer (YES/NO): NO